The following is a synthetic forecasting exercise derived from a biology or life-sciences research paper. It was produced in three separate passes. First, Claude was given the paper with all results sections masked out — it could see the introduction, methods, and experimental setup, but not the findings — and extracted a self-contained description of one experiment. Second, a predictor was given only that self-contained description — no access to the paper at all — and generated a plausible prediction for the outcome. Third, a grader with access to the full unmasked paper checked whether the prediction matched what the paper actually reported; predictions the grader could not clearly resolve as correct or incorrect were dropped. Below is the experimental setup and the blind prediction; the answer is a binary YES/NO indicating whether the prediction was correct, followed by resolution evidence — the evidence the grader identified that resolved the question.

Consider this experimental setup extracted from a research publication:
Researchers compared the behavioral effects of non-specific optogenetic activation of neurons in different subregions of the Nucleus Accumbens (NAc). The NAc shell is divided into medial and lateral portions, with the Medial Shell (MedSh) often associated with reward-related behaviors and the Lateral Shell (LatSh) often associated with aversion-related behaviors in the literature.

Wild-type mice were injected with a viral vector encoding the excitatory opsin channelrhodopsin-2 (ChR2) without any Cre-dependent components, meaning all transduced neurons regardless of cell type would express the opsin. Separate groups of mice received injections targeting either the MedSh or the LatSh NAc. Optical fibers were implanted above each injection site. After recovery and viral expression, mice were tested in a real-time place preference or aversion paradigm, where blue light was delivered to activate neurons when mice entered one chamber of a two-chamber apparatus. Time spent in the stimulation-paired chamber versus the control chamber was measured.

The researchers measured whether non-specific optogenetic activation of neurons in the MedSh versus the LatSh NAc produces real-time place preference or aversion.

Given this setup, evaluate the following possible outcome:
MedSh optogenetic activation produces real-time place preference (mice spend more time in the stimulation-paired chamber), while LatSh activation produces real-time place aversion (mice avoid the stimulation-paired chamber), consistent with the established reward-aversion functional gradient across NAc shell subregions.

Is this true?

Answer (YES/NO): NO